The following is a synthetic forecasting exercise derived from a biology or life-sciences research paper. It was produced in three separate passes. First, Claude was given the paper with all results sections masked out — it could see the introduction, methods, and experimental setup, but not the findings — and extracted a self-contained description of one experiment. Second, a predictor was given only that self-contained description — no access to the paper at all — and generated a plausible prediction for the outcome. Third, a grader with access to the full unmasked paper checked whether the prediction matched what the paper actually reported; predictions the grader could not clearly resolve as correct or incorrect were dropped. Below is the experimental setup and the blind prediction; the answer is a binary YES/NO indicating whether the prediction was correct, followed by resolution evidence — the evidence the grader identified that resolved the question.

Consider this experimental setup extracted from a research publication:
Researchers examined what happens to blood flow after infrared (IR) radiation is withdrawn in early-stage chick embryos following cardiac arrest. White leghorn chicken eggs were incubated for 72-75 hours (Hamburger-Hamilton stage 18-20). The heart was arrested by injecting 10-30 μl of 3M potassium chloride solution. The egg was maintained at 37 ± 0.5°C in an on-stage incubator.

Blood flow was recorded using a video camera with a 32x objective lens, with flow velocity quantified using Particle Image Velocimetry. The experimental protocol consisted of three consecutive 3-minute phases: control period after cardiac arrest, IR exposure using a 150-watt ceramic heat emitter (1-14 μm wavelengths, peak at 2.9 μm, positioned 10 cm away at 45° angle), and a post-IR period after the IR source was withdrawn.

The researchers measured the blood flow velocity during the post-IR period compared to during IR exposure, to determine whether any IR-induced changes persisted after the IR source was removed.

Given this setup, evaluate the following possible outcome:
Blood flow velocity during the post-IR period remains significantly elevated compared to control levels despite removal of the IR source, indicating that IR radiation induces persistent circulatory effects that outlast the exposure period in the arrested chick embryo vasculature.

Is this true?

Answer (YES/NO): NO